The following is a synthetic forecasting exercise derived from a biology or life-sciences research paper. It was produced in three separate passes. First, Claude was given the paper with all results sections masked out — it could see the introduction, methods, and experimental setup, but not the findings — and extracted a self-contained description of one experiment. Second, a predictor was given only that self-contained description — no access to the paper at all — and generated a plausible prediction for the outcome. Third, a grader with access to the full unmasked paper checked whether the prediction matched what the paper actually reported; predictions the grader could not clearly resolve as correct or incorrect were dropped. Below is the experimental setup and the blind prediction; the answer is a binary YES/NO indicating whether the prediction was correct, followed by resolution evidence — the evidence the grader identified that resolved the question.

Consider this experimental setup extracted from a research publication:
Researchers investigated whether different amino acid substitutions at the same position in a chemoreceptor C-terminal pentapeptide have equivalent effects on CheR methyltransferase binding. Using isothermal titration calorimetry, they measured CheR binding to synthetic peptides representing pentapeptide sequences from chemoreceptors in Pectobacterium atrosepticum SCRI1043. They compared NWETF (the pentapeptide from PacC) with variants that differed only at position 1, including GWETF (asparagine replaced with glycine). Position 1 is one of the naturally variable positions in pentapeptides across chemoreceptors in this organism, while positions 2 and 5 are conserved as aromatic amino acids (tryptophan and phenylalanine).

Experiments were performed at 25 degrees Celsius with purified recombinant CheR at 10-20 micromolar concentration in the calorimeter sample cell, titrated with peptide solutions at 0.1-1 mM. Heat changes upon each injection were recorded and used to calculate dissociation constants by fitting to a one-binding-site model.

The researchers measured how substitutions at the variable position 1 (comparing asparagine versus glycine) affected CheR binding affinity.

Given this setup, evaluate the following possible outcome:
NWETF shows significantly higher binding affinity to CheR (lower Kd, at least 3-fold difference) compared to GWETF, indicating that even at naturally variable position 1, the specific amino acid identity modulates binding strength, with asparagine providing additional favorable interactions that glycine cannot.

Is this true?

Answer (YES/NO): NO